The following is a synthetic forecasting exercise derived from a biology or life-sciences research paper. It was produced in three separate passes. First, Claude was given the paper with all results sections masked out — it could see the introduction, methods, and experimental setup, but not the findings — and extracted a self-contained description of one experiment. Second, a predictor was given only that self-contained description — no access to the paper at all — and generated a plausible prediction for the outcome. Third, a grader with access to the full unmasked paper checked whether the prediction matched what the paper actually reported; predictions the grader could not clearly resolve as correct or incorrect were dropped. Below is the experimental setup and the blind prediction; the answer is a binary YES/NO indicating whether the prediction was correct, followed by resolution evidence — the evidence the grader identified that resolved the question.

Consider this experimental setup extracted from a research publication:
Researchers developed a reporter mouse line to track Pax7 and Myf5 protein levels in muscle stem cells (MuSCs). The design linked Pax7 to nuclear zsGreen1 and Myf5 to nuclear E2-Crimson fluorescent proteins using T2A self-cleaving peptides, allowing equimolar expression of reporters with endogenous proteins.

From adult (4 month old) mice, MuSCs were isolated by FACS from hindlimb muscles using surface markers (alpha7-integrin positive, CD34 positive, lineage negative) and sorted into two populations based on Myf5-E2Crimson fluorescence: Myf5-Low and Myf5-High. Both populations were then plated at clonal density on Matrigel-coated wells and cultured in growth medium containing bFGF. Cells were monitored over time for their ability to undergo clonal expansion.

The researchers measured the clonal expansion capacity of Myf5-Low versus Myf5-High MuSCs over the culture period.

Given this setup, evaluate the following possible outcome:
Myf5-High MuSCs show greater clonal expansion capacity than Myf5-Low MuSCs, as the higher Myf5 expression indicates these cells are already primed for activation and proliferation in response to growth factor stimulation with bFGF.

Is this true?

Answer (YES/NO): YES